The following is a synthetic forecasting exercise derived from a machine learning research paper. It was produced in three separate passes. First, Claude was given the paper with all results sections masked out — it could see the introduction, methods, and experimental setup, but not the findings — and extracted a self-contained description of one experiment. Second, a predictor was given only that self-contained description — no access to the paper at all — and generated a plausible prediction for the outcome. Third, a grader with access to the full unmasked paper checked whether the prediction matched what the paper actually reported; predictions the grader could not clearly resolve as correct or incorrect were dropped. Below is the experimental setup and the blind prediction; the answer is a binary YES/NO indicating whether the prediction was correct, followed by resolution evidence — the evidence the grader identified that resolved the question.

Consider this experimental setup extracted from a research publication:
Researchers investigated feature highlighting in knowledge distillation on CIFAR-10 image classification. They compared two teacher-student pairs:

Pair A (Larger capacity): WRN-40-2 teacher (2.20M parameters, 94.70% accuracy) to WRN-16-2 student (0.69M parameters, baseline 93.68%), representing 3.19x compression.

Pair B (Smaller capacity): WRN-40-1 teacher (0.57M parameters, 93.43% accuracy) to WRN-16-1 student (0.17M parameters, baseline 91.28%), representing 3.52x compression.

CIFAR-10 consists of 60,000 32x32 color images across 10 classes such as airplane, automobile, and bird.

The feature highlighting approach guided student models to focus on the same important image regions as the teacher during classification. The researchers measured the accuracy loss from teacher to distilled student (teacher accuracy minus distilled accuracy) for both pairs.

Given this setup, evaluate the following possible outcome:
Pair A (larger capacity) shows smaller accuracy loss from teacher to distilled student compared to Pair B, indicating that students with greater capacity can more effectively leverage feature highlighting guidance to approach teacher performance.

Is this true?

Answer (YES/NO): YES